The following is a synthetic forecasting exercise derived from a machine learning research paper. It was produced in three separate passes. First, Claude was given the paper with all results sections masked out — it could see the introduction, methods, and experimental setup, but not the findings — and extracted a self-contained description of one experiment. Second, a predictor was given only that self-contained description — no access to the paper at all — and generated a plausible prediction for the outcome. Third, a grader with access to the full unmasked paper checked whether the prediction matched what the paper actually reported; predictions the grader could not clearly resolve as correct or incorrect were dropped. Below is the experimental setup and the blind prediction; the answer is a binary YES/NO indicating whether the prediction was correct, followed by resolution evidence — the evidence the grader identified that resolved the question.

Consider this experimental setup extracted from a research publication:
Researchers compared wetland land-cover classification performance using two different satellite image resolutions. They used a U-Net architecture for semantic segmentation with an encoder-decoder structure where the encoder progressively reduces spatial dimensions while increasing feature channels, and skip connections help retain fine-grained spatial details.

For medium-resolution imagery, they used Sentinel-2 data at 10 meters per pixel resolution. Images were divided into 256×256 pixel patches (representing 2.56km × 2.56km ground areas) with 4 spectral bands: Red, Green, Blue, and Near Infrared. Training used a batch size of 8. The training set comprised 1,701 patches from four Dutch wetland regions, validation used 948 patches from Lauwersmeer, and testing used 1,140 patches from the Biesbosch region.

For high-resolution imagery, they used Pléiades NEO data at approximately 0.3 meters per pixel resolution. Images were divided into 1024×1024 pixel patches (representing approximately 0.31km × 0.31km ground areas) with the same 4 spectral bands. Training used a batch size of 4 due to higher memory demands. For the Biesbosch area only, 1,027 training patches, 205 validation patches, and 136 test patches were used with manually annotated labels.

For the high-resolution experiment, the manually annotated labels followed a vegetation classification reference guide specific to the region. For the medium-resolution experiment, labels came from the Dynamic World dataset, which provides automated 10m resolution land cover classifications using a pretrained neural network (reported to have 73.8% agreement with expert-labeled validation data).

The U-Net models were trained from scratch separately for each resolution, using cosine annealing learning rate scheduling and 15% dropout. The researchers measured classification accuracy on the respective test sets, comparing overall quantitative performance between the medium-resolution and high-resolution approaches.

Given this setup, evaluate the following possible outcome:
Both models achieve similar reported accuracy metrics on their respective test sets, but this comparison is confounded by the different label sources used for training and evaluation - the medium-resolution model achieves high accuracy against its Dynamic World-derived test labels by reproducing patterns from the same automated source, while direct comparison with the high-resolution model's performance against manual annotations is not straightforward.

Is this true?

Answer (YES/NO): NO